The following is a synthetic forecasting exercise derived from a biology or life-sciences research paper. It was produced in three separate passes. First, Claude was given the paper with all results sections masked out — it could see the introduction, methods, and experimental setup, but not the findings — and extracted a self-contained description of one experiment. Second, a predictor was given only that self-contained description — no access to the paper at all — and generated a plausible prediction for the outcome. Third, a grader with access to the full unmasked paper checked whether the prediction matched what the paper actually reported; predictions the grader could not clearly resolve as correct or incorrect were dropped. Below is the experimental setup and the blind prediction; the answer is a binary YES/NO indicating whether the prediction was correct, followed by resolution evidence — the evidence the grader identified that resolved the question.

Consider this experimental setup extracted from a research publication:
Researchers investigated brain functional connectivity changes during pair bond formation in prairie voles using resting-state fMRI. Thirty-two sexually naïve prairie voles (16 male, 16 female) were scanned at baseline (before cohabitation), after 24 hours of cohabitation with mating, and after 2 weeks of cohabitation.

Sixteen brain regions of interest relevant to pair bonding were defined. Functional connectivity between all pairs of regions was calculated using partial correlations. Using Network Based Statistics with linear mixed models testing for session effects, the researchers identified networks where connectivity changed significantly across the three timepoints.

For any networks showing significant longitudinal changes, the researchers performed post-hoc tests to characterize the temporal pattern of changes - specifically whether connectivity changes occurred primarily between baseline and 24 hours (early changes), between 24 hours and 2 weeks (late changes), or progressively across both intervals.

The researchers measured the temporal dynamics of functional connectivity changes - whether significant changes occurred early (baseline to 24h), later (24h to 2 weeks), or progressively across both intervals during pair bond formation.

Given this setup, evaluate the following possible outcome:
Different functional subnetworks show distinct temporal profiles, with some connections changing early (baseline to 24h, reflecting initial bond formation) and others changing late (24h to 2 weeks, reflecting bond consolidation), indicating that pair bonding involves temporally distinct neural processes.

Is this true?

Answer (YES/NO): YES